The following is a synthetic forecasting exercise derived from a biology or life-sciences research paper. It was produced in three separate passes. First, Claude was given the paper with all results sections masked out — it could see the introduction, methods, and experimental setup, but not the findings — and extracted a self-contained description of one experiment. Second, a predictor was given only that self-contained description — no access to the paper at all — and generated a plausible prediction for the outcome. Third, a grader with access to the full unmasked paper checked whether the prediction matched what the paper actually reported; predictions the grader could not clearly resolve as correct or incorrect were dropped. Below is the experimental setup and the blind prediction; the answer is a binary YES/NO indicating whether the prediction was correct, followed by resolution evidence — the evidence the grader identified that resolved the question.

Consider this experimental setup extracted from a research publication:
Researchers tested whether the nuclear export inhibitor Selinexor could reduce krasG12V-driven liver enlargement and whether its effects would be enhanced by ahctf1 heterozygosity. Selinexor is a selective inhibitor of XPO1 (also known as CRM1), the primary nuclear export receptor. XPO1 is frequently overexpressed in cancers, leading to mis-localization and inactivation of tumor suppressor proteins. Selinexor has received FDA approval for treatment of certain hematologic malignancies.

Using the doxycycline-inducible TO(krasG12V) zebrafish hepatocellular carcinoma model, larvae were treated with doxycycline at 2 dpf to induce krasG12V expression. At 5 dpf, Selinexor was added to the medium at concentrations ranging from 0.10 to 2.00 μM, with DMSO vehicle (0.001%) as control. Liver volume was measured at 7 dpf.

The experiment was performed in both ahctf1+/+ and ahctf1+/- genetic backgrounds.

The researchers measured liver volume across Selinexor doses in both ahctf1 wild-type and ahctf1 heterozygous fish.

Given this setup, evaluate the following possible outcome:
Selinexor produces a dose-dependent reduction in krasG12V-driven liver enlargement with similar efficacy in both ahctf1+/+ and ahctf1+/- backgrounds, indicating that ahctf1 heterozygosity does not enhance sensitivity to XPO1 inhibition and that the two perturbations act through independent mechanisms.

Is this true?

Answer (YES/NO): NO